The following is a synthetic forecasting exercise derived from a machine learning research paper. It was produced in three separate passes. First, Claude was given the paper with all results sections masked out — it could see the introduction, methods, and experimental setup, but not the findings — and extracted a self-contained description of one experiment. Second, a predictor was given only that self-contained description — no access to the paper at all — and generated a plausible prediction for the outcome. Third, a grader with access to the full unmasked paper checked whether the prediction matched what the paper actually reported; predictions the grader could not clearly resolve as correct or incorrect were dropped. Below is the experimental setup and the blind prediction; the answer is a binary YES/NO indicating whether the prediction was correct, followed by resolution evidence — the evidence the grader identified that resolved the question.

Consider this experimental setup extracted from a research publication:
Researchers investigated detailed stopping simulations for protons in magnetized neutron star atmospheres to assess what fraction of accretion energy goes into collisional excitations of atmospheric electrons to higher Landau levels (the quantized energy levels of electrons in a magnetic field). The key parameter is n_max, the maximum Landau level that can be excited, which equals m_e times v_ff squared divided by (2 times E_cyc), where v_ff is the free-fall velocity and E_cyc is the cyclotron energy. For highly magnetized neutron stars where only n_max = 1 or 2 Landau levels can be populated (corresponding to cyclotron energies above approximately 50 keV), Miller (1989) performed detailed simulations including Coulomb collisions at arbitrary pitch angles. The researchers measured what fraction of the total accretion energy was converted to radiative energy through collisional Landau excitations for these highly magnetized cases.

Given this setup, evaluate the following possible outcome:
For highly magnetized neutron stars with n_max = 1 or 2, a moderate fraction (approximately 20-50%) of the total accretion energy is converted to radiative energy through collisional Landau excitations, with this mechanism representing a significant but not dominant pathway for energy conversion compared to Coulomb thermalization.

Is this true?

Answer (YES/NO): NO